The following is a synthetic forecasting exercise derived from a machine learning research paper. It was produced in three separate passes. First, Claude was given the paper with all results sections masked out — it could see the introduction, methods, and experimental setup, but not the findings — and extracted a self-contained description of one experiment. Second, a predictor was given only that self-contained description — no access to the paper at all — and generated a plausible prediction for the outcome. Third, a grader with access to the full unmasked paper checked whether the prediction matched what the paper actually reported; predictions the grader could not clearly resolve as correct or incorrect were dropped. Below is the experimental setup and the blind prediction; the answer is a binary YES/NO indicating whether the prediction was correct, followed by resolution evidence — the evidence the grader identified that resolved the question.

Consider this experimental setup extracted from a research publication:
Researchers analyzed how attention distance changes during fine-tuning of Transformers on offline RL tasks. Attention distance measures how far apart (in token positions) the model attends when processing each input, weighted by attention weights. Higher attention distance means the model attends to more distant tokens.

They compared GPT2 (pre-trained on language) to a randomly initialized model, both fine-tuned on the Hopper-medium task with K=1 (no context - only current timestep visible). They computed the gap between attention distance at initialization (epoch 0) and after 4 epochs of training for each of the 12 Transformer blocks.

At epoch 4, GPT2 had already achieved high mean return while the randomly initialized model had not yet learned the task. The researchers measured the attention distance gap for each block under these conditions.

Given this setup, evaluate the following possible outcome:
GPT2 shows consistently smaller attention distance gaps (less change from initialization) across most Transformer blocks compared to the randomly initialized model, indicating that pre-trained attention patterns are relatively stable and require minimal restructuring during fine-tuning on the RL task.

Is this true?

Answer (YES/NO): YES